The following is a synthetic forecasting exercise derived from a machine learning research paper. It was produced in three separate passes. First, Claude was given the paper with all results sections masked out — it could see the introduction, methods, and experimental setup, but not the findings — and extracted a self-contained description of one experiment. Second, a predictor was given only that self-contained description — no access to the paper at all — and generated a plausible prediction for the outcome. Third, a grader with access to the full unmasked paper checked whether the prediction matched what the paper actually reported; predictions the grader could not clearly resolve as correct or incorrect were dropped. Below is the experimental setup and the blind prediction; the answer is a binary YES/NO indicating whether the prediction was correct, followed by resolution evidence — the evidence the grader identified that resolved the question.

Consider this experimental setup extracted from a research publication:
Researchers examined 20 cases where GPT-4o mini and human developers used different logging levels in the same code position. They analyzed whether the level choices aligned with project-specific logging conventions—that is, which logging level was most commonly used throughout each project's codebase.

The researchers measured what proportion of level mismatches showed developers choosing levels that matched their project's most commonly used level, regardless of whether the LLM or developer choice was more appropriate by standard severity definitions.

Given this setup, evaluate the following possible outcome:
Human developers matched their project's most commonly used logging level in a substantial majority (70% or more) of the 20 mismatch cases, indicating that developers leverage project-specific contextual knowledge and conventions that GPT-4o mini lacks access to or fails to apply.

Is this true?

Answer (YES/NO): NO